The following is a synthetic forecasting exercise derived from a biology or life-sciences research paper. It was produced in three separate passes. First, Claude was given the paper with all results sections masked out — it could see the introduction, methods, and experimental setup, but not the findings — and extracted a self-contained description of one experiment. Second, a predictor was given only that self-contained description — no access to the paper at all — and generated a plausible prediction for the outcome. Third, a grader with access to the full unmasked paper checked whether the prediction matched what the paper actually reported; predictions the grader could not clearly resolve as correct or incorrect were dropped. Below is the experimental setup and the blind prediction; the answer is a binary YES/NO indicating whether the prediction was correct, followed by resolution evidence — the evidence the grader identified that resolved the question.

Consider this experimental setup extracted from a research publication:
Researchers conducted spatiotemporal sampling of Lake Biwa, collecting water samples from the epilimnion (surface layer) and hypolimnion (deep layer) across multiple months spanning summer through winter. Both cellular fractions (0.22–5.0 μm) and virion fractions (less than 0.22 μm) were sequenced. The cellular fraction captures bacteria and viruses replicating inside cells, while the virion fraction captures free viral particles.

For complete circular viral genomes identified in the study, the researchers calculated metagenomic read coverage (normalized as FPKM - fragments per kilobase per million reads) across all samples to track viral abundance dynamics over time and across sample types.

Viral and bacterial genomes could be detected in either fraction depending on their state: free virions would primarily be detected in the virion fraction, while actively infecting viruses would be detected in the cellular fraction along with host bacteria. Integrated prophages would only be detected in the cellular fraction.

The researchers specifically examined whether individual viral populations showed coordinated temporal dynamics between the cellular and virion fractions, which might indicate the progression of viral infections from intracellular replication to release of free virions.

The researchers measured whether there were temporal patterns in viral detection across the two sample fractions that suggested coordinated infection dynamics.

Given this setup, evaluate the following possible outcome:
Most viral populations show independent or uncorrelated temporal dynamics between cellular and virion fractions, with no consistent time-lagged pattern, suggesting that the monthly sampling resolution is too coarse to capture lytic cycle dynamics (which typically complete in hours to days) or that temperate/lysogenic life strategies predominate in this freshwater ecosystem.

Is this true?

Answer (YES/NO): NO